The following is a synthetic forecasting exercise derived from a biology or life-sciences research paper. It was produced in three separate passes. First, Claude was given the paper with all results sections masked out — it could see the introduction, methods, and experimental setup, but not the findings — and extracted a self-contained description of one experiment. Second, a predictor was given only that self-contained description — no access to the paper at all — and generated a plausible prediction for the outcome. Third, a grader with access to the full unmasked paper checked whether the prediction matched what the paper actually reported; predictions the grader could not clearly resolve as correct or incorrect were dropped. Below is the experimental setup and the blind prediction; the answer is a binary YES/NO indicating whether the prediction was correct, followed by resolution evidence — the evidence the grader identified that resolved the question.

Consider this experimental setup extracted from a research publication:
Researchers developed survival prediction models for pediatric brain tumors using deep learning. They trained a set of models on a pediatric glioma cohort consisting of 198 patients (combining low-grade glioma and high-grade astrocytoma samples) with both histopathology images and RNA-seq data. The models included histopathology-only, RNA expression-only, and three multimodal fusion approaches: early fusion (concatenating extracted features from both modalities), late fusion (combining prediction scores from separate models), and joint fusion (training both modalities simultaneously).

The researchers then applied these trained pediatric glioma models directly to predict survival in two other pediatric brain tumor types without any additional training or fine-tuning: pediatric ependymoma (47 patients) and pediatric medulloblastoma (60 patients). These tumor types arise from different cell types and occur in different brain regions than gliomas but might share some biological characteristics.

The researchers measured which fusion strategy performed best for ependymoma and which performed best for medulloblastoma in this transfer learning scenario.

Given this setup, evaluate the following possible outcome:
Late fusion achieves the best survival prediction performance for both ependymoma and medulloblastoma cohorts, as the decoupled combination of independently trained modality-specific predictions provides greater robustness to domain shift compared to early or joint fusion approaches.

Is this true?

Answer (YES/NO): NO